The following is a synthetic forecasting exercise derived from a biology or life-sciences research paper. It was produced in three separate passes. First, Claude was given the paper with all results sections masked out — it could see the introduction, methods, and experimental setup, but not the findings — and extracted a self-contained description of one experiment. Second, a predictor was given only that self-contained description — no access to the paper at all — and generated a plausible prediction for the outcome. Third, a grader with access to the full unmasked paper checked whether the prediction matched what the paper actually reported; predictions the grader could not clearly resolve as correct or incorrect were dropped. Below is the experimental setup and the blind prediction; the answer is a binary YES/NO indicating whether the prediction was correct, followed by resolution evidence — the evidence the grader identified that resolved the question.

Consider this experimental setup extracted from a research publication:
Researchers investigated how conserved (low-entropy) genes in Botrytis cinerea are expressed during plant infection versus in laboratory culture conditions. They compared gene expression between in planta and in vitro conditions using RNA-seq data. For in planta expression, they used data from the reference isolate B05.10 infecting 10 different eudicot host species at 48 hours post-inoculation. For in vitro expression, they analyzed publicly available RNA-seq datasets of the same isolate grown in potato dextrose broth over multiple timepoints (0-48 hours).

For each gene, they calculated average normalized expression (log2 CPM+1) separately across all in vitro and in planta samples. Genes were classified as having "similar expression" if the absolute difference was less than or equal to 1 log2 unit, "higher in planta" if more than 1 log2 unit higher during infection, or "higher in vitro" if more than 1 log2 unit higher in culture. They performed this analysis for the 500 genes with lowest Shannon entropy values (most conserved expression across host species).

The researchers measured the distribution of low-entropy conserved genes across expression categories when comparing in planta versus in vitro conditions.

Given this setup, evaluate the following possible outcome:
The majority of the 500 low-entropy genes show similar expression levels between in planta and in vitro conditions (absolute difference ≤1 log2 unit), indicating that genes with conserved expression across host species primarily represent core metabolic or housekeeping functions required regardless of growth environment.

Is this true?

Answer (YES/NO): YES